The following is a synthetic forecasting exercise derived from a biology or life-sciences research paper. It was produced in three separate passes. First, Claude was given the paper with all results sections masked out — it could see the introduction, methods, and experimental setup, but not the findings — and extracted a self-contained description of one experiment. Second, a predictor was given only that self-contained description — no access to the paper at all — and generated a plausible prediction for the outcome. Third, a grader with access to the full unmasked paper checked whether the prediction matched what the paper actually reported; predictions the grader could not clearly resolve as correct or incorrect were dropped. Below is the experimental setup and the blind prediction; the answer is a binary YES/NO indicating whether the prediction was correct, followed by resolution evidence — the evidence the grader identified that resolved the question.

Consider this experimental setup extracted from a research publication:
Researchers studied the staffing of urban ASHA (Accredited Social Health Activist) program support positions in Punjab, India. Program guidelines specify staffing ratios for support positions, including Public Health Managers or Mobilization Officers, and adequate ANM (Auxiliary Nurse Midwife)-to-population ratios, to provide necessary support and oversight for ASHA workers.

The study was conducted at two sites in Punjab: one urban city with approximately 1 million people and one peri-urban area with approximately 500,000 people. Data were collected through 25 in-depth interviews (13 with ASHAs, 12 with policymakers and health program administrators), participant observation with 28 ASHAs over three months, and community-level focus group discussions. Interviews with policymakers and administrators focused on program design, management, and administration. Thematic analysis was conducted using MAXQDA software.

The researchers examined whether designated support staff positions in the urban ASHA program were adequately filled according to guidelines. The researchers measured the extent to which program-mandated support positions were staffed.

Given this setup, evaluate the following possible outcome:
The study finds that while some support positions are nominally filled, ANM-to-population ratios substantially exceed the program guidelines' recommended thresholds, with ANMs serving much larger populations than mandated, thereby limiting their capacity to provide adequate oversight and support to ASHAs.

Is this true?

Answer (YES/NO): YES